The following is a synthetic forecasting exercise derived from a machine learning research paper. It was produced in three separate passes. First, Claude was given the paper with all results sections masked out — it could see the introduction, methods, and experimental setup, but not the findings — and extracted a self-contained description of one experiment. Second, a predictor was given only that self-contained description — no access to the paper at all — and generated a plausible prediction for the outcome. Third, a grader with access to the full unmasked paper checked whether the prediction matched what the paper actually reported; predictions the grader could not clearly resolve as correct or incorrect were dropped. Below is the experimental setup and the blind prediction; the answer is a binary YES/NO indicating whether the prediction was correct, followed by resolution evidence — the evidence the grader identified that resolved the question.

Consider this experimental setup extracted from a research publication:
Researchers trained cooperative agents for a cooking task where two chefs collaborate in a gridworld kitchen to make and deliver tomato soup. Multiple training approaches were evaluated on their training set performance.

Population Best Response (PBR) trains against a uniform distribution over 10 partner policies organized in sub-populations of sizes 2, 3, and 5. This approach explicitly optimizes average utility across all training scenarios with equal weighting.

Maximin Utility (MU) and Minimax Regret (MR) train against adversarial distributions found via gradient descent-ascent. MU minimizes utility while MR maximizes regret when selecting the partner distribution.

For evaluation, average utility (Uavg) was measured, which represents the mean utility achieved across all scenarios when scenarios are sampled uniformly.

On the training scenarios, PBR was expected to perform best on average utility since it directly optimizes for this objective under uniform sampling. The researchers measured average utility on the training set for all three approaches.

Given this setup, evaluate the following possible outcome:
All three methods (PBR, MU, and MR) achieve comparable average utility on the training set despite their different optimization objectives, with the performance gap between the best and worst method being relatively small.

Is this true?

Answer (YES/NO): NO